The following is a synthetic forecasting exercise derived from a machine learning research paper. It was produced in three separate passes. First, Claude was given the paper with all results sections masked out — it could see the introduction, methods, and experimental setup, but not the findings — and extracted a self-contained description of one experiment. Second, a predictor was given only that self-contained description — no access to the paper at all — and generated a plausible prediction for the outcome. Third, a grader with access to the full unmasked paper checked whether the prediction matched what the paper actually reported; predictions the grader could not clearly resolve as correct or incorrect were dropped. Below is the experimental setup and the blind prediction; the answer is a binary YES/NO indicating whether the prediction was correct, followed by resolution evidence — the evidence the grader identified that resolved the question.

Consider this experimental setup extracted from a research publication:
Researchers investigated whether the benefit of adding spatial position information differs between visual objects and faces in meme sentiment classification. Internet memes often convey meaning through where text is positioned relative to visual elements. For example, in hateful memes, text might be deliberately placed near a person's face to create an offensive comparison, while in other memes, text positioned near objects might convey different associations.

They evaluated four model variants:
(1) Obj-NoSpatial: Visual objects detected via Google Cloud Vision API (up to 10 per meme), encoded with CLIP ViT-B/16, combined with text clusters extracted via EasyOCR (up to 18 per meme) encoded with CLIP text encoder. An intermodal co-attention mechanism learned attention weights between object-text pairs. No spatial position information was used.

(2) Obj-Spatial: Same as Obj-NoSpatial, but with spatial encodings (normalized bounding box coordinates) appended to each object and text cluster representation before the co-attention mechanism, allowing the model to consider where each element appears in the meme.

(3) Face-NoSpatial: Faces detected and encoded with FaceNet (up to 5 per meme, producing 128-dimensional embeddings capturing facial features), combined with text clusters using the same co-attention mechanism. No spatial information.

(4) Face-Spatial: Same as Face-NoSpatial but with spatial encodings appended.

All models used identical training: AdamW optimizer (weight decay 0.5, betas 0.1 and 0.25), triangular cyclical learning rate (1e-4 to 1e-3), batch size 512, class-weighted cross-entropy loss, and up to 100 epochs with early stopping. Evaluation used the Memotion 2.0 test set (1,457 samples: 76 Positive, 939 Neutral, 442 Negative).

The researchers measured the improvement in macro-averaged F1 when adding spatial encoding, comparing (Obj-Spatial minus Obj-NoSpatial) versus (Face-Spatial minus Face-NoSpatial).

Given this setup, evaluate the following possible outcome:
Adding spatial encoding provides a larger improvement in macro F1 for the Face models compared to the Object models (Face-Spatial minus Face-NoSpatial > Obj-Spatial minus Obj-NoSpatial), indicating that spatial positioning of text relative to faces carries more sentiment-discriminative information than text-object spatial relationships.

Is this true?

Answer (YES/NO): NO